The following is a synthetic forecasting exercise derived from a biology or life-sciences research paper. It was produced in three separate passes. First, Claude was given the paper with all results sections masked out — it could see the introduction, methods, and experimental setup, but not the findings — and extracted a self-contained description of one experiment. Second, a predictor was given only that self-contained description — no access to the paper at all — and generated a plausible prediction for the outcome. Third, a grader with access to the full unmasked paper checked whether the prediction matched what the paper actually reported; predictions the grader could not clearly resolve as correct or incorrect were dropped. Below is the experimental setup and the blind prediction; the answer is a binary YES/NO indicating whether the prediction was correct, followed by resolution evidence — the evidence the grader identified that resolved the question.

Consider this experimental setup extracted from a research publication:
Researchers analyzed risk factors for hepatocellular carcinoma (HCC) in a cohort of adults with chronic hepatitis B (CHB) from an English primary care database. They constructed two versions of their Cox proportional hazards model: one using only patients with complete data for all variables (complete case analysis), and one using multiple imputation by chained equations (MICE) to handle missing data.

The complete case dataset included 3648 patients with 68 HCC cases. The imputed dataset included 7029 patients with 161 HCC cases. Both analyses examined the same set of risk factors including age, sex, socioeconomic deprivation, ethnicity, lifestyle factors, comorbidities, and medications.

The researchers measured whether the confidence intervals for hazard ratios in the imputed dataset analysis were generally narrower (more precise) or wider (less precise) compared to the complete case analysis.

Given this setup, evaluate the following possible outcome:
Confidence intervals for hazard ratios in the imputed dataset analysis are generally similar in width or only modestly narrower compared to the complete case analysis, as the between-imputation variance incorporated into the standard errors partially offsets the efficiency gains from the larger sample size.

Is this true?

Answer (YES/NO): NO